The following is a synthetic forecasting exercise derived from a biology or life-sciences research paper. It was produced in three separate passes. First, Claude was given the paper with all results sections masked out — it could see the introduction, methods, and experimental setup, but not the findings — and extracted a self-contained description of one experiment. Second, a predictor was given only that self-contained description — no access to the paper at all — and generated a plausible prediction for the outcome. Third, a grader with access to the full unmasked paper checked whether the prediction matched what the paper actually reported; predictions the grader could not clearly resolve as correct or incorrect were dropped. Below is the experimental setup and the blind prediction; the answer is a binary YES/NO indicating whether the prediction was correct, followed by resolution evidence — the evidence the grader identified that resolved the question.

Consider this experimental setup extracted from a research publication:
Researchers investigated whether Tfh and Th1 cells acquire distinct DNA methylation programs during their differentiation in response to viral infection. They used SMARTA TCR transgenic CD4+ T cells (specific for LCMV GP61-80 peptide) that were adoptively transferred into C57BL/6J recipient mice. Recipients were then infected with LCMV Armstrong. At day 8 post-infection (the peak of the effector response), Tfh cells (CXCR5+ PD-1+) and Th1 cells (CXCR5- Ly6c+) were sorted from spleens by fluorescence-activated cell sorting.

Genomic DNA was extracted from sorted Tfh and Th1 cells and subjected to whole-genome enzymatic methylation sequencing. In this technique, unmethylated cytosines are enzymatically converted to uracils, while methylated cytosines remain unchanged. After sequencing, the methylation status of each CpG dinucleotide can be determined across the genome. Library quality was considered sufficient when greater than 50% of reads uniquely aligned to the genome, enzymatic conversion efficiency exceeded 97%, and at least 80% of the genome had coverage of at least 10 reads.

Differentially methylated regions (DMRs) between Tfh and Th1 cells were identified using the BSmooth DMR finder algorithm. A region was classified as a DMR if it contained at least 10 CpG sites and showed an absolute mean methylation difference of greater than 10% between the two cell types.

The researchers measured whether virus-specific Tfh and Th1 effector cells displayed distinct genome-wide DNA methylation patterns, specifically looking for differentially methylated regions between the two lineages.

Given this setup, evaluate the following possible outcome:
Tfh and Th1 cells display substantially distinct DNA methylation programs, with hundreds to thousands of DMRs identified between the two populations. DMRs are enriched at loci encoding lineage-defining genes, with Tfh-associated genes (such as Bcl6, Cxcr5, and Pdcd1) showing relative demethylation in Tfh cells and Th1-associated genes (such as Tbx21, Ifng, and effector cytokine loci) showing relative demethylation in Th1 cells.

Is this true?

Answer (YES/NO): NO